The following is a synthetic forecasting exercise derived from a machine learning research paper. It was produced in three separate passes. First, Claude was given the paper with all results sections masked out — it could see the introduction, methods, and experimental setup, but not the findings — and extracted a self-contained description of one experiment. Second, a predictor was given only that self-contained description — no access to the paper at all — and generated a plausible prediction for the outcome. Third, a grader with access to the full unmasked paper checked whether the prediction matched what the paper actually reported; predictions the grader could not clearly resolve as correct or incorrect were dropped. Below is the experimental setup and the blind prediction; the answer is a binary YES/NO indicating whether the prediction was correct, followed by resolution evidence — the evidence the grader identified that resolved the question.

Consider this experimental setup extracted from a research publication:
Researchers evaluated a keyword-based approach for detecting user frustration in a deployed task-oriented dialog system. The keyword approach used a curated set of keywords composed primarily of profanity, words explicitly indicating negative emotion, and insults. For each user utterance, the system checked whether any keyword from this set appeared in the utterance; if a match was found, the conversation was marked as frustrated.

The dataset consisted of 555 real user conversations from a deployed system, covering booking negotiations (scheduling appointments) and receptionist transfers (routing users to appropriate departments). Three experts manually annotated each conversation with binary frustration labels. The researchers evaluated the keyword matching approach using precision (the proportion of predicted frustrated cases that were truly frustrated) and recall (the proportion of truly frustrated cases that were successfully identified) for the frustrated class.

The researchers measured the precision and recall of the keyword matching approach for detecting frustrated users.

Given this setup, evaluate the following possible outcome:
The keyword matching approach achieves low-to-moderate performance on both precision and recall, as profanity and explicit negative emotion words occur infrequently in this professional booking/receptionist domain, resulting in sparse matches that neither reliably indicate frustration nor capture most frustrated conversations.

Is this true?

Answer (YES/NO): NO